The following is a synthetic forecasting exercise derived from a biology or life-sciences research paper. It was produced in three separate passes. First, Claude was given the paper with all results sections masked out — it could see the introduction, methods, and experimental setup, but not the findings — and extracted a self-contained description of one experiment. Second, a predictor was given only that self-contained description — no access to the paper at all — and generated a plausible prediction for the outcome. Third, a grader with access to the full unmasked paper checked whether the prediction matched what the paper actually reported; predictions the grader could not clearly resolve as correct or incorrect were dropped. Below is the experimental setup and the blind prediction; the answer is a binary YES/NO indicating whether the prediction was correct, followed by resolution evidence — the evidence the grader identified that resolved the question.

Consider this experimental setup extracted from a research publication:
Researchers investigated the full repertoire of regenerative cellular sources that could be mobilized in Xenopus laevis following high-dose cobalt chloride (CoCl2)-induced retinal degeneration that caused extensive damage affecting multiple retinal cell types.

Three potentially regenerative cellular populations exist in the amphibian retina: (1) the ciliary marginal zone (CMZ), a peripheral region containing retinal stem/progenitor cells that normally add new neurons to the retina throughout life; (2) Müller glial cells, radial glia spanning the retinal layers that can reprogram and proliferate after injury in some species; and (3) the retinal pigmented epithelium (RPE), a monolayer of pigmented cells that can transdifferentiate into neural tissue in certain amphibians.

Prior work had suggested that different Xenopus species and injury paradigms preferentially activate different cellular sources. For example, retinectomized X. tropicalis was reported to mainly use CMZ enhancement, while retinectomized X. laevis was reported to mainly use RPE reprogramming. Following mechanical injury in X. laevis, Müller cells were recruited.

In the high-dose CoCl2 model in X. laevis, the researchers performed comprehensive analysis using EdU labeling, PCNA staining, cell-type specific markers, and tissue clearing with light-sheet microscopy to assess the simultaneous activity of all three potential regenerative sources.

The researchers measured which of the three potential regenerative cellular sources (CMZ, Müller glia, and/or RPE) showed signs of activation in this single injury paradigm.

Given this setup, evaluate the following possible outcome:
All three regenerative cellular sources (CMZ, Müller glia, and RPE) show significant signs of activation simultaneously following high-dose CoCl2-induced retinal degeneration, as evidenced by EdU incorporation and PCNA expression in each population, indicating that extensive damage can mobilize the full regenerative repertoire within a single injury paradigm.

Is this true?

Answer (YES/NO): YES